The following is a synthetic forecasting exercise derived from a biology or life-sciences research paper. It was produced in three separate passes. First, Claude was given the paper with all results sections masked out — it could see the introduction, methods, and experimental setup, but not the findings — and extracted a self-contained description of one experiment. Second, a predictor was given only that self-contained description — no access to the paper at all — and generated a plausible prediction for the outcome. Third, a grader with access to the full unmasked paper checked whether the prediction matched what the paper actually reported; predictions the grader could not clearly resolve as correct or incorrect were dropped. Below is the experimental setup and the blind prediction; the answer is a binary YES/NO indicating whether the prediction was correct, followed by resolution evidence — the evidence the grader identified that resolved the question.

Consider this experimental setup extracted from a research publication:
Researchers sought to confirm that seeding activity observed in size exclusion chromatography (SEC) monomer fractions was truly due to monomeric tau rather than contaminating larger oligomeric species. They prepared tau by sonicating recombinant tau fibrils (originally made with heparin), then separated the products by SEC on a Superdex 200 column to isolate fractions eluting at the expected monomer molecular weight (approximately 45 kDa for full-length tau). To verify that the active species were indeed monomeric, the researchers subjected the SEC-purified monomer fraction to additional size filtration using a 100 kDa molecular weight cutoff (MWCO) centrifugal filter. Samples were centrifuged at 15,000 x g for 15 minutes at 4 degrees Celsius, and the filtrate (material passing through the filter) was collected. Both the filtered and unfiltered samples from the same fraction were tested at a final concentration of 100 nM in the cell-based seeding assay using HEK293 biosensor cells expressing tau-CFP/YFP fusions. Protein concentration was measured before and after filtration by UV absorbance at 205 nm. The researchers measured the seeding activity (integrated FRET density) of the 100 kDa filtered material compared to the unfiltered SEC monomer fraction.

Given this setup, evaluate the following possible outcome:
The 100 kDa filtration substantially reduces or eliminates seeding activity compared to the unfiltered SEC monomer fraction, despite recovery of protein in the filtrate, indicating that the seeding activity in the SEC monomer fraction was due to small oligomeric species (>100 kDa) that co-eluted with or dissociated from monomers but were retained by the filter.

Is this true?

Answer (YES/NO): NO